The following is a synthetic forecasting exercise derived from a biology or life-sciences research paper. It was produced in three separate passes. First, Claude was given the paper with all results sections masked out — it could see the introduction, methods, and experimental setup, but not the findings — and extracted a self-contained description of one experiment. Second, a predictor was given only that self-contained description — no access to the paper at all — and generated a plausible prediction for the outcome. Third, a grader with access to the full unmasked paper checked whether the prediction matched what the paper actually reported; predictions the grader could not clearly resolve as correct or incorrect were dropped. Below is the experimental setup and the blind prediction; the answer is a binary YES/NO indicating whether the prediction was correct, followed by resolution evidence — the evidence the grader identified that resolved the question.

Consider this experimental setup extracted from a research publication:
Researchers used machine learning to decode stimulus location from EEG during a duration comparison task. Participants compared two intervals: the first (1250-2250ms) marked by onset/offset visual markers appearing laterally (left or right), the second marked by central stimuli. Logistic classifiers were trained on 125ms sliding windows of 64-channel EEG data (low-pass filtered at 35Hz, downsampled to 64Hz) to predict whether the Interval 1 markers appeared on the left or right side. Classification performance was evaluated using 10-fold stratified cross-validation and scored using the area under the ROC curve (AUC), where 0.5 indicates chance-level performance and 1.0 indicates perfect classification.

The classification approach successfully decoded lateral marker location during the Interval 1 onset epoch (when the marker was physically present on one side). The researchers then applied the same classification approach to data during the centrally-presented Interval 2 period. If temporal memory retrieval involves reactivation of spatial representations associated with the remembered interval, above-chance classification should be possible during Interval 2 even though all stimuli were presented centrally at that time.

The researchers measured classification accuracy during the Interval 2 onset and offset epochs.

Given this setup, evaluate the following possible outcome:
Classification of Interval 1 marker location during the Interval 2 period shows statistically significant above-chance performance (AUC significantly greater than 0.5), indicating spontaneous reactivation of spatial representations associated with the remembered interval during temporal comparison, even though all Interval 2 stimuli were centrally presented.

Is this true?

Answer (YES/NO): NO